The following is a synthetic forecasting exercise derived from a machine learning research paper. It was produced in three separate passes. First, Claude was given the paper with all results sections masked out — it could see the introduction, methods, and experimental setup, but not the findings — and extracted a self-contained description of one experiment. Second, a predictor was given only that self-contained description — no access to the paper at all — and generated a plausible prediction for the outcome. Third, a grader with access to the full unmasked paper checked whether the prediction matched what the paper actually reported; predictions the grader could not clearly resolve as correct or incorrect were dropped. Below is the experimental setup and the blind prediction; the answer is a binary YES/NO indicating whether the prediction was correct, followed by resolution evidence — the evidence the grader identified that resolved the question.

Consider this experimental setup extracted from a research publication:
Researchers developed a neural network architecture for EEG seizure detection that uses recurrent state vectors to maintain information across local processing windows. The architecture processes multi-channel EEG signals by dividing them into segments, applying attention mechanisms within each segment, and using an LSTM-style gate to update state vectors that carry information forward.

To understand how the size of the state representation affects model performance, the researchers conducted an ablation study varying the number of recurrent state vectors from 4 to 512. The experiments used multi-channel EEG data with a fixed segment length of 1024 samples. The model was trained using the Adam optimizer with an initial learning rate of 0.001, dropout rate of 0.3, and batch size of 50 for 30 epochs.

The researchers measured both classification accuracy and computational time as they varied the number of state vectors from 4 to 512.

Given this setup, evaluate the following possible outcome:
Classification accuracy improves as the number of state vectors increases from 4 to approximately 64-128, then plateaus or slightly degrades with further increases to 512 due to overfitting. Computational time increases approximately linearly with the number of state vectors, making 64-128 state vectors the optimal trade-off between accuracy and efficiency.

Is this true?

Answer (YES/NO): NO